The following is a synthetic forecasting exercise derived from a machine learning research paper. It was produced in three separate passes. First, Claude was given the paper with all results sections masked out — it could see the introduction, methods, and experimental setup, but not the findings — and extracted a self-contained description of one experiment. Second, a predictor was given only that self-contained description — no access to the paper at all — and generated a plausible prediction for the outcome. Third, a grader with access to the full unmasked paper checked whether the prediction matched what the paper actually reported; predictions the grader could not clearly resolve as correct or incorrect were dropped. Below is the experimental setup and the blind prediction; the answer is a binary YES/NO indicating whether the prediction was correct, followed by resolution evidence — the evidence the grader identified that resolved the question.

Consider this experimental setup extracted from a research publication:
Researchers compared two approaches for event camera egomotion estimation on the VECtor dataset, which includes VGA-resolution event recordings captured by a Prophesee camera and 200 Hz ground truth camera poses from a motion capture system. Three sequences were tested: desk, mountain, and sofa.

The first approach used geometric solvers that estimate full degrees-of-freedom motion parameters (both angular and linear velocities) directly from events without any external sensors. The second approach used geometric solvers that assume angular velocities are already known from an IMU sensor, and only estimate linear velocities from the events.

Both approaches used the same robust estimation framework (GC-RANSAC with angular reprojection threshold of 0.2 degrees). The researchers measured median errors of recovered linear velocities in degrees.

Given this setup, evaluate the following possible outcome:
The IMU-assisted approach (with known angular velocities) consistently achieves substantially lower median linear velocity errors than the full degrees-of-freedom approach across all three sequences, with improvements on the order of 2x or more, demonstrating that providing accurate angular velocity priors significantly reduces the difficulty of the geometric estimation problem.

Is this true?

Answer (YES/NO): NO